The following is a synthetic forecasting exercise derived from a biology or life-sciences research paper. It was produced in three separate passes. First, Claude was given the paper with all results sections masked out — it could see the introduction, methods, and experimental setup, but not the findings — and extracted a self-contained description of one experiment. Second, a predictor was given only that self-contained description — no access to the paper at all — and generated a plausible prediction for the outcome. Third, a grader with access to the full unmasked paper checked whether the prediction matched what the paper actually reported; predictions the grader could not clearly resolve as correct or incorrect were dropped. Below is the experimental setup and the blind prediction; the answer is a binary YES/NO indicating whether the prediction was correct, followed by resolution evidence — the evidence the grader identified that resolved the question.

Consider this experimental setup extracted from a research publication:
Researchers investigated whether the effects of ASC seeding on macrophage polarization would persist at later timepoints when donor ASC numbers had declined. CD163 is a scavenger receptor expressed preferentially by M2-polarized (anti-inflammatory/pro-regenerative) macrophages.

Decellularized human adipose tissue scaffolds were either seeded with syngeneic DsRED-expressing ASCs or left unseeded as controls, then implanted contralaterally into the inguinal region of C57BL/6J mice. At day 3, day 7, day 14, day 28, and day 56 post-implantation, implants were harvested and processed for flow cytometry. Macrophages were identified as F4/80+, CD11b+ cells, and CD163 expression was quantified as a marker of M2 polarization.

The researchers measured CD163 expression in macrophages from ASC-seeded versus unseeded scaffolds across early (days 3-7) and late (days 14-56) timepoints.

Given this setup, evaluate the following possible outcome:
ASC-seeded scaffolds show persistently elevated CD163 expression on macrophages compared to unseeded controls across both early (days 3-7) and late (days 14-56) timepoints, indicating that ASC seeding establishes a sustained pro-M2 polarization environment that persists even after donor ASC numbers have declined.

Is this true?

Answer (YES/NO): NO